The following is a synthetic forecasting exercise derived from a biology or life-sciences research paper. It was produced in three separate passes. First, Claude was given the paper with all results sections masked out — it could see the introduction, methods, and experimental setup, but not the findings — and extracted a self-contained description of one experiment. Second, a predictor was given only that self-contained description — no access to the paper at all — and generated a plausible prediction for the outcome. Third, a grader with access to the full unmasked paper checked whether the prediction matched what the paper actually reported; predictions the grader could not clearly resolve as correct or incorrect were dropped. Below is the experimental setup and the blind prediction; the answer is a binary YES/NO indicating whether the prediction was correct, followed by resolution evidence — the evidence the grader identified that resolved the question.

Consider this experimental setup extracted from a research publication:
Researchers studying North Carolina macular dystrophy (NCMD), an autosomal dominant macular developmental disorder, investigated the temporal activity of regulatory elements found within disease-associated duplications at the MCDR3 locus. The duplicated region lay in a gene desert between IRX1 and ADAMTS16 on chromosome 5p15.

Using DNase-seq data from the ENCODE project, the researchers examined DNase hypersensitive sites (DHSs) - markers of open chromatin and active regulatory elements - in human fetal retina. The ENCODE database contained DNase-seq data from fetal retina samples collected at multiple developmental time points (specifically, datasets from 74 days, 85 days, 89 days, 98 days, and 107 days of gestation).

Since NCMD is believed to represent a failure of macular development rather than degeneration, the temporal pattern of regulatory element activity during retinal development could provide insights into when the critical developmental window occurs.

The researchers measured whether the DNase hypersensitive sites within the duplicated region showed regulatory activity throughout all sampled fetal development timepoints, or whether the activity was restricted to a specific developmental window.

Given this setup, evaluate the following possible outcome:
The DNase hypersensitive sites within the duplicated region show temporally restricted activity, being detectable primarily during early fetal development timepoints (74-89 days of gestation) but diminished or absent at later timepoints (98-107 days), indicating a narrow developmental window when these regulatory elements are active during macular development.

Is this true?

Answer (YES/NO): NO